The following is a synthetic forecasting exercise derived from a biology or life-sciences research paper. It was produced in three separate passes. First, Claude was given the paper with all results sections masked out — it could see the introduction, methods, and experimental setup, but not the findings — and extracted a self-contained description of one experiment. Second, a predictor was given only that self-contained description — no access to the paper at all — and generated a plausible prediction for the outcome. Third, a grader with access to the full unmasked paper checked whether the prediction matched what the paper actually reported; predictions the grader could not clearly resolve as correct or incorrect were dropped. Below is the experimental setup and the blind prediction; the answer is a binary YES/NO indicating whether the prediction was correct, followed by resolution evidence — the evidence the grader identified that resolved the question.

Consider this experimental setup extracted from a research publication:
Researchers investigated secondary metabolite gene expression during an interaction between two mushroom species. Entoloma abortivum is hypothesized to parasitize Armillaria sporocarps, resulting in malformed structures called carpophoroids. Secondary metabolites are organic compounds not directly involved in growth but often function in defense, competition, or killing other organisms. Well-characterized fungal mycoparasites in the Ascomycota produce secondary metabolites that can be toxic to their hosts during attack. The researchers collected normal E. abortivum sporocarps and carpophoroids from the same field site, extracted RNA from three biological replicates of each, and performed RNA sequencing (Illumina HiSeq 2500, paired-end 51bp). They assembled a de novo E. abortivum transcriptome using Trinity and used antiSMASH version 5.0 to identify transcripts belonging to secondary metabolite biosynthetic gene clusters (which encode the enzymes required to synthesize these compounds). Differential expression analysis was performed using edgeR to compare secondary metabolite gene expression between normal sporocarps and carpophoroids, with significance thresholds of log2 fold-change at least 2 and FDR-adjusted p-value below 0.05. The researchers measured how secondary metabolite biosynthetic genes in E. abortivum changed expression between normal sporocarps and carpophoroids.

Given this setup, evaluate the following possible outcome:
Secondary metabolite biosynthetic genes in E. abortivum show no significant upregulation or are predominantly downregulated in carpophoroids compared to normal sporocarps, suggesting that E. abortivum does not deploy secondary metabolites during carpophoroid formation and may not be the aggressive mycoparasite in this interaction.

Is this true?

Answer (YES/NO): NO